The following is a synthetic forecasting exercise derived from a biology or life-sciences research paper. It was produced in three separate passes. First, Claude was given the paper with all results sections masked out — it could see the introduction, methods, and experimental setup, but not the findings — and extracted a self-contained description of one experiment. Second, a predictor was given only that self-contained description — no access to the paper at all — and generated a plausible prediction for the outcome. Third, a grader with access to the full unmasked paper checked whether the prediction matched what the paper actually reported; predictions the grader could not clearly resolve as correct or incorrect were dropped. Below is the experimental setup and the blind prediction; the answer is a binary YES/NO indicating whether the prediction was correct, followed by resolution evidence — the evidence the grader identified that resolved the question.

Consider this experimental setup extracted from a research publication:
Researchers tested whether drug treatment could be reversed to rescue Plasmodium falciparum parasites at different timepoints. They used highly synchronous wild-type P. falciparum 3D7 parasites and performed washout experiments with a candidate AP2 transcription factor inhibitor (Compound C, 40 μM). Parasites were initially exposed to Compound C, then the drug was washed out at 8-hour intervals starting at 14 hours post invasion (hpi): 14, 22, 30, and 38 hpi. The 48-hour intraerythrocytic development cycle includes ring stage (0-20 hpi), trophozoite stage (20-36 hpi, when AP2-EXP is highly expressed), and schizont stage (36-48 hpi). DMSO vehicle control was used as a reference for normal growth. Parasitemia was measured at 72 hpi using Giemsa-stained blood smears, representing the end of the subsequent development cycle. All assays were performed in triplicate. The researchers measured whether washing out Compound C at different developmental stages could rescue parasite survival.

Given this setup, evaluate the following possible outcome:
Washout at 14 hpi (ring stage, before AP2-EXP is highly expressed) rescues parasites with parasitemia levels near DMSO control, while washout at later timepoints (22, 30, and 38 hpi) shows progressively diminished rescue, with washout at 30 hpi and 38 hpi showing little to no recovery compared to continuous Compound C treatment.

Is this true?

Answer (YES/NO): YES